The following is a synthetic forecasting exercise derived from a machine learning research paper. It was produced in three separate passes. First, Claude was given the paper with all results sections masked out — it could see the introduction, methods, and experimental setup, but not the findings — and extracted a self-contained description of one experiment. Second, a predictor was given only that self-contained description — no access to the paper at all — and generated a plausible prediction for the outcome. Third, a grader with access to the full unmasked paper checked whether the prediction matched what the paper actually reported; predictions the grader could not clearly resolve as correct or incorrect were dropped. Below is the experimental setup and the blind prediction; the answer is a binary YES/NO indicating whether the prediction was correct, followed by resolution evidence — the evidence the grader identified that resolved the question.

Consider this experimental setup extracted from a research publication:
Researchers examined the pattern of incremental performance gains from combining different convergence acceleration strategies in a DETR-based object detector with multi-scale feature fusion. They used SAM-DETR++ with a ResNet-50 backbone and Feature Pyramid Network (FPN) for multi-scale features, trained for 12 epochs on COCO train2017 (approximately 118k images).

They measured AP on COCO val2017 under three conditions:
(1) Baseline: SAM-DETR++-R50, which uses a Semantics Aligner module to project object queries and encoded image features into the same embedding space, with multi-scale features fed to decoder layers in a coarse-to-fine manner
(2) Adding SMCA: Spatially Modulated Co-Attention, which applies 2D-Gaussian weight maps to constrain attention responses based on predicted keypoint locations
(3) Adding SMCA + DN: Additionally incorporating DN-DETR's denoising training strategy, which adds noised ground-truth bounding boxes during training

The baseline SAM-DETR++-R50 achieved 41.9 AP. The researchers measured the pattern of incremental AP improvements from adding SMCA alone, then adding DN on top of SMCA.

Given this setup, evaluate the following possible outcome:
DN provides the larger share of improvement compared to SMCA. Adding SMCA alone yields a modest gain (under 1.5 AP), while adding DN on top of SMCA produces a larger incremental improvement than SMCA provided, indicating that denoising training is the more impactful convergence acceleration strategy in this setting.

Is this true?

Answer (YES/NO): YES